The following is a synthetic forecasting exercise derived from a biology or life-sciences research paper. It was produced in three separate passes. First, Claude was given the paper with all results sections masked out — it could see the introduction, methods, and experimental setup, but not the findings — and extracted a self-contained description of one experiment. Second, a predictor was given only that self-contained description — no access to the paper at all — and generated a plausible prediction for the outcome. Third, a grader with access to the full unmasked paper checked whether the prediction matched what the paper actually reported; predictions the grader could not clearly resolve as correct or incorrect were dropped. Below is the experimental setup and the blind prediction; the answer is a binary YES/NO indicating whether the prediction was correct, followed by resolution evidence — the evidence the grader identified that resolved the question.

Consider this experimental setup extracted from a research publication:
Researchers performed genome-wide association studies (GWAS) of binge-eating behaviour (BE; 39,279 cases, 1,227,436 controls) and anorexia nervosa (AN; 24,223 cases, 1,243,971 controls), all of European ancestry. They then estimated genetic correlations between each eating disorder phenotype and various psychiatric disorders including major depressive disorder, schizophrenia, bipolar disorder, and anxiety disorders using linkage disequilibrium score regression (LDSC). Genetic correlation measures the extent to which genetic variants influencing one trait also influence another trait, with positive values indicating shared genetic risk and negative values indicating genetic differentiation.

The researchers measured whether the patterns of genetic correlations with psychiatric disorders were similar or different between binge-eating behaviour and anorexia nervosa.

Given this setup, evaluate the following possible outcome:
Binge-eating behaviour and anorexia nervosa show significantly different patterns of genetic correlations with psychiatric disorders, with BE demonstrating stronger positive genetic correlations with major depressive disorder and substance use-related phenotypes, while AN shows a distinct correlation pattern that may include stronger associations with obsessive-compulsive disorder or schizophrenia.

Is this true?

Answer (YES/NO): NO